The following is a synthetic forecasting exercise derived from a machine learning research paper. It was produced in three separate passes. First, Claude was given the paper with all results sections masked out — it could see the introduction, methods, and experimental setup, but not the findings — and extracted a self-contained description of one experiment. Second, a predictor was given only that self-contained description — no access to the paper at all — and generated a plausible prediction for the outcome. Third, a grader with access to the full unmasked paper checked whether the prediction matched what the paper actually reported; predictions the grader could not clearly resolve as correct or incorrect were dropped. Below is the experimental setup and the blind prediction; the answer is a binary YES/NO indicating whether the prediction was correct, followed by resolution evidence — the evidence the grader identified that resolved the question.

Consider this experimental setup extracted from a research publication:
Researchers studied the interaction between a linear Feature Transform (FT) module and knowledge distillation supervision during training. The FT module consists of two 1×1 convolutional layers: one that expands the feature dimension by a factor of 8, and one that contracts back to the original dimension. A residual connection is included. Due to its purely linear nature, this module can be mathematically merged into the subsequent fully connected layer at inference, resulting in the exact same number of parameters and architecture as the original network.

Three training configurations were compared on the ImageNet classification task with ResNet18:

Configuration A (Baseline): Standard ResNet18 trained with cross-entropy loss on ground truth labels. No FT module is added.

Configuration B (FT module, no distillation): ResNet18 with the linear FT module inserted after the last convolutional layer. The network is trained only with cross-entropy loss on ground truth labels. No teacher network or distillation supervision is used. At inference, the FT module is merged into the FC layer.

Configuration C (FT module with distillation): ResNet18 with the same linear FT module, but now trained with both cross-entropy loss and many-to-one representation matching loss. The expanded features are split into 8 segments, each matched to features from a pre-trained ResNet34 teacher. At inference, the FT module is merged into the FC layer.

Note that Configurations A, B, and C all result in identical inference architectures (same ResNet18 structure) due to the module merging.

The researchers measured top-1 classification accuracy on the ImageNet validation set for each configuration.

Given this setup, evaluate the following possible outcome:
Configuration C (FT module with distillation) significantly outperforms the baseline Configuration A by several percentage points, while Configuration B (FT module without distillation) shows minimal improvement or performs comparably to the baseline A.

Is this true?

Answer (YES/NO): NO